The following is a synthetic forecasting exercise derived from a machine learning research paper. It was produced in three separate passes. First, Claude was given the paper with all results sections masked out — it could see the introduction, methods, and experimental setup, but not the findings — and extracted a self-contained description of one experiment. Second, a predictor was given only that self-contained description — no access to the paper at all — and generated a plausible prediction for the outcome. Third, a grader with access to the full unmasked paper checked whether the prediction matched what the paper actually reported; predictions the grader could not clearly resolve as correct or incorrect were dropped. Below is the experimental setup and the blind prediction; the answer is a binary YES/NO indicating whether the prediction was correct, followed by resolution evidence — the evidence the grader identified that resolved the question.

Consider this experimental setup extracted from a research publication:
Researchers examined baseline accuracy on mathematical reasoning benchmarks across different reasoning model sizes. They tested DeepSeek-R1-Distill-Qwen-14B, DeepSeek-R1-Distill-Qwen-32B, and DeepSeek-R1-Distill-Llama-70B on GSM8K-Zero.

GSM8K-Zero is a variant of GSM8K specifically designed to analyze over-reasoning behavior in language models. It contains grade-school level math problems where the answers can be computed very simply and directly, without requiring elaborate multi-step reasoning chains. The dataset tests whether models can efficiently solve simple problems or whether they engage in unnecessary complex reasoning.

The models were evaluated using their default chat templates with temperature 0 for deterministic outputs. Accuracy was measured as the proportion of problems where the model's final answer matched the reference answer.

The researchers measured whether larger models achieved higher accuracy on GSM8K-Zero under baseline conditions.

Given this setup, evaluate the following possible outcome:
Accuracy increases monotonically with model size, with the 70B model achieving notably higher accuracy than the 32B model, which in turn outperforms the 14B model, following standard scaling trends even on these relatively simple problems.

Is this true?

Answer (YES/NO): NO